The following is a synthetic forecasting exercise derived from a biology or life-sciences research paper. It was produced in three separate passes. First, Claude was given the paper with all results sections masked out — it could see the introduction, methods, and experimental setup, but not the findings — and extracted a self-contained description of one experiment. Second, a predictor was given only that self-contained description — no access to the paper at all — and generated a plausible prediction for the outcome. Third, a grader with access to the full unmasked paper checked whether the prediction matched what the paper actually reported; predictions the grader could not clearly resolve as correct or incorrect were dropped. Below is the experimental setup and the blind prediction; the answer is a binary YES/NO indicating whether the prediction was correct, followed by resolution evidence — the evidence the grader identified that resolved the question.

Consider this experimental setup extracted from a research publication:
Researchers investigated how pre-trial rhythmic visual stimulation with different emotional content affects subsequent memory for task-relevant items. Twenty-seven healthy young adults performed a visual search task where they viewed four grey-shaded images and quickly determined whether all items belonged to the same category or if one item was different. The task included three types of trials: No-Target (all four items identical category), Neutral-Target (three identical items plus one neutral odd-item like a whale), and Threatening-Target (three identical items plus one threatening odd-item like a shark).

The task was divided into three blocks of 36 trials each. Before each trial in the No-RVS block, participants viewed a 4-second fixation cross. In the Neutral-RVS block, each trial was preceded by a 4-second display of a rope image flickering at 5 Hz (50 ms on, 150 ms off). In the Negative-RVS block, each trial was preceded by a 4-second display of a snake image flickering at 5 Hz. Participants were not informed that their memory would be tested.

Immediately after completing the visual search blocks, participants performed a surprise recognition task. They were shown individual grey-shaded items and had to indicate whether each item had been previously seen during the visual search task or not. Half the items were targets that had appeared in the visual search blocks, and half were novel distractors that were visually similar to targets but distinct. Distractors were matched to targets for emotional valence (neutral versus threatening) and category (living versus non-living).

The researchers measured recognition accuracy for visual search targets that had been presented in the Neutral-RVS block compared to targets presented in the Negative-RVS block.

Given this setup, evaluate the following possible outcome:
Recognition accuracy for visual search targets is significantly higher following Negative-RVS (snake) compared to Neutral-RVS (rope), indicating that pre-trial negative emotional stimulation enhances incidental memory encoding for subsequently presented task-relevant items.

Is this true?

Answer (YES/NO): NO